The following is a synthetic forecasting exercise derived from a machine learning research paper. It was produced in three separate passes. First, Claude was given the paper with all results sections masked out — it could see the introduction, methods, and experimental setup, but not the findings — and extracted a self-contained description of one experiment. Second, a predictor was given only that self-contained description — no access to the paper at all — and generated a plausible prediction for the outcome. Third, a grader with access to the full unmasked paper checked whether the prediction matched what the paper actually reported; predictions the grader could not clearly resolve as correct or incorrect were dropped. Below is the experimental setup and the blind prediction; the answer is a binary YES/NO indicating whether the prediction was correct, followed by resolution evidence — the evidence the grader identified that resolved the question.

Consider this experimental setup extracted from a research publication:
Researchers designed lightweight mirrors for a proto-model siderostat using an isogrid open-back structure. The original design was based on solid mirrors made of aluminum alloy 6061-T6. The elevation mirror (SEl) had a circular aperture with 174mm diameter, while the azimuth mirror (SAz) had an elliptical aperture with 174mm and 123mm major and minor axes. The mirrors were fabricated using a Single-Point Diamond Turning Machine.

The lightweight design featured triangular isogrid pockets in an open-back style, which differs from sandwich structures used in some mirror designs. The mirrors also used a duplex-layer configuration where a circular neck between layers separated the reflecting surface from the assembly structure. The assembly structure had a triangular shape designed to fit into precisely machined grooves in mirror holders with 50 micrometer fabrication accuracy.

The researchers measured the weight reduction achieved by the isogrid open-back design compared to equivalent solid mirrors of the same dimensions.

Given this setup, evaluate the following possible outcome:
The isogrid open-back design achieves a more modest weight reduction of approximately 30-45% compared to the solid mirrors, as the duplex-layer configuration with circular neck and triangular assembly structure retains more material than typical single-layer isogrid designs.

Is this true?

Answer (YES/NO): NO